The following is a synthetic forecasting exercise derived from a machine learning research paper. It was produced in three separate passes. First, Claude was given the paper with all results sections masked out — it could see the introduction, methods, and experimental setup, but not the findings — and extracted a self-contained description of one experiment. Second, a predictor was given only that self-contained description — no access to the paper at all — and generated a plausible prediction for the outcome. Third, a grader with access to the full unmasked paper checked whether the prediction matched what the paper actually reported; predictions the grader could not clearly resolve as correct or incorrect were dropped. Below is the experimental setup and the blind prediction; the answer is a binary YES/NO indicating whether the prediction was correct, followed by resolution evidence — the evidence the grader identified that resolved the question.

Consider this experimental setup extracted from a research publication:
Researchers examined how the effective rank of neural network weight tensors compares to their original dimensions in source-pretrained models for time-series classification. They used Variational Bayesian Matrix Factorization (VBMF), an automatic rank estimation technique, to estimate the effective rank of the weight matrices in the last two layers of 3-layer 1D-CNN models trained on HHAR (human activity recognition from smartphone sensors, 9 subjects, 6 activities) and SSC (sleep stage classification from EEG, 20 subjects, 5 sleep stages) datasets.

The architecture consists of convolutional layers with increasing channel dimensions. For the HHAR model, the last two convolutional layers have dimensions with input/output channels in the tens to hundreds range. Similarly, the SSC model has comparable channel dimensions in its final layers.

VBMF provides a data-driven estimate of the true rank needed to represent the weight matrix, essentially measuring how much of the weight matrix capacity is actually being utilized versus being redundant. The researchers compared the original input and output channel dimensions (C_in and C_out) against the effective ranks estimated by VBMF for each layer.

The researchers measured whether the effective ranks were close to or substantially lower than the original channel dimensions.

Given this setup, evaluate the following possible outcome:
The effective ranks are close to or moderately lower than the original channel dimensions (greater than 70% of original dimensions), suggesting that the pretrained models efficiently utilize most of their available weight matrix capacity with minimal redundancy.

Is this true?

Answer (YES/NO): NO